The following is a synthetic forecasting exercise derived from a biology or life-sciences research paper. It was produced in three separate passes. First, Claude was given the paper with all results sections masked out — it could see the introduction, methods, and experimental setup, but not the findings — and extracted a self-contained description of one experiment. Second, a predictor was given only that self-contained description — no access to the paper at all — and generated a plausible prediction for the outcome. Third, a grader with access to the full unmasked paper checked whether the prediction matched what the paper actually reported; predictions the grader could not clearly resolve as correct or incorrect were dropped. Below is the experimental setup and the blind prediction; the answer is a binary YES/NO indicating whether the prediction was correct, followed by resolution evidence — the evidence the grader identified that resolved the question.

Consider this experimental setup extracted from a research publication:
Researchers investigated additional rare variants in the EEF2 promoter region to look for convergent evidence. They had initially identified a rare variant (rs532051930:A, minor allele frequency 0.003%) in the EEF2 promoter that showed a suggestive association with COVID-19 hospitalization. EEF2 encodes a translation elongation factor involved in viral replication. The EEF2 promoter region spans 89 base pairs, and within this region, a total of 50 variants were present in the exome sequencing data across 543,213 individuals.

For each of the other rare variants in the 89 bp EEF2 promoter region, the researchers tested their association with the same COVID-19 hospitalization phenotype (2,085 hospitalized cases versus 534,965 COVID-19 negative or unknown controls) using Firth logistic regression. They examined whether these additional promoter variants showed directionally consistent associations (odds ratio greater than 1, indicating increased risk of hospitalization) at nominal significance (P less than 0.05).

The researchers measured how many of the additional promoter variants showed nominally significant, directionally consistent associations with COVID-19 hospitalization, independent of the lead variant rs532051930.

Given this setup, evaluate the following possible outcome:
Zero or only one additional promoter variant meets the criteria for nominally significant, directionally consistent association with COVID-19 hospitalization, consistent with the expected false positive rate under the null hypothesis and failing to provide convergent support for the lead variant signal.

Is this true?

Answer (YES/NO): NO